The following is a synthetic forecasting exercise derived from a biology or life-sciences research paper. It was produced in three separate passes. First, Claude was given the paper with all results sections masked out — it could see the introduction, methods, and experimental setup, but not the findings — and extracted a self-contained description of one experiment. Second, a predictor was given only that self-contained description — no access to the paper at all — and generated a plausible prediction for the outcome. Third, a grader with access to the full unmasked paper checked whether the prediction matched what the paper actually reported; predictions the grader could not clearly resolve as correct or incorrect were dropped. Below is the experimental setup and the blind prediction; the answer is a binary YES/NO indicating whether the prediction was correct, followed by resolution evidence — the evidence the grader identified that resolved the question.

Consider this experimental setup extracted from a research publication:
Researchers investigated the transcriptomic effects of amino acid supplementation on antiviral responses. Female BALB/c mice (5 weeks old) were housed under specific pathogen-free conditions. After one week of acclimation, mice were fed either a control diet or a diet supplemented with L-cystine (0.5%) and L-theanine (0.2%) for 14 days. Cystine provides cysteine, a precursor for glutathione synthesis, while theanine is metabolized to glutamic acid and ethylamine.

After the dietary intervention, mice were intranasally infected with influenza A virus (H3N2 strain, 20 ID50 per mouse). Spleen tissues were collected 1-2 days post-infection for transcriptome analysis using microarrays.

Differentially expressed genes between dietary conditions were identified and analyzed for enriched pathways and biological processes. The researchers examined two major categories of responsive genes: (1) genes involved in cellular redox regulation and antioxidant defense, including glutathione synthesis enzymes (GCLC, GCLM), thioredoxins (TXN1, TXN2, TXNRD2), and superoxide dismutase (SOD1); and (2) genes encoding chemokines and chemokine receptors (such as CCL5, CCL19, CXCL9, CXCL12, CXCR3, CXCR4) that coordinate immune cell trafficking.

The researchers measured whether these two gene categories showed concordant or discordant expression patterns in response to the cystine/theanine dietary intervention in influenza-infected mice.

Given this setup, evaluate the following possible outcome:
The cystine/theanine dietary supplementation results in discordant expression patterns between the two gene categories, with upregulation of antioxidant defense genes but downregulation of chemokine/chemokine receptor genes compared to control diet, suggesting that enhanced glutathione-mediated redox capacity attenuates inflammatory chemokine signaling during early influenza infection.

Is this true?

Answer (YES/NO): YES